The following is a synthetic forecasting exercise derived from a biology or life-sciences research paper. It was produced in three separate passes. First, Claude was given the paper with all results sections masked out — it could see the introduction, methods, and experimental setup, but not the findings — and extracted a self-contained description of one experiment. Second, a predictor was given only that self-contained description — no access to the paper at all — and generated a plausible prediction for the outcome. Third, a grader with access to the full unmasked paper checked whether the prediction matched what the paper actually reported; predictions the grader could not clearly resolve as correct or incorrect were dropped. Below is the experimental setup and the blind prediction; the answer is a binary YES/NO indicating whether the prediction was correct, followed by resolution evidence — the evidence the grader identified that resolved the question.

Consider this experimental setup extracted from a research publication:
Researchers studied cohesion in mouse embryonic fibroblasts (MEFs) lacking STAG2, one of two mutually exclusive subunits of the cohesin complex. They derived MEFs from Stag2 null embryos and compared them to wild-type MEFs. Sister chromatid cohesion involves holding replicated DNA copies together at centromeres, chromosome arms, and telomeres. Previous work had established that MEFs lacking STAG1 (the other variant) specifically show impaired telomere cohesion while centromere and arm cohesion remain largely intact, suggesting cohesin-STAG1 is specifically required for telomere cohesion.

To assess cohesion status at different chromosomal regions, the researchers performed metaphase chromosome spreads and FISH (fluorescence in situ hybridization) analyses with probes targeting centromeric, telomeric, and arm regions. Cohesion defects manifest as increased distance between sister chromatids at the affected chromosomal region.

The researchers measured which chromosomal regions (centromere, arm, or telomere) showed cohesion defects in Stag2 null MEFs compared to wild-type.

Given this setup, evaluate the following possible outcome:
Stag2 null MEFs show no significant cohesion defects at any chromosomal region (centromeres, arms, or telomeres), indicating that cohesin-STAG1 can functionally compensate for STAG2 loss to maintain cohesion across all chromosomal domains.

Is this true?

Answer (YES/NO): NO